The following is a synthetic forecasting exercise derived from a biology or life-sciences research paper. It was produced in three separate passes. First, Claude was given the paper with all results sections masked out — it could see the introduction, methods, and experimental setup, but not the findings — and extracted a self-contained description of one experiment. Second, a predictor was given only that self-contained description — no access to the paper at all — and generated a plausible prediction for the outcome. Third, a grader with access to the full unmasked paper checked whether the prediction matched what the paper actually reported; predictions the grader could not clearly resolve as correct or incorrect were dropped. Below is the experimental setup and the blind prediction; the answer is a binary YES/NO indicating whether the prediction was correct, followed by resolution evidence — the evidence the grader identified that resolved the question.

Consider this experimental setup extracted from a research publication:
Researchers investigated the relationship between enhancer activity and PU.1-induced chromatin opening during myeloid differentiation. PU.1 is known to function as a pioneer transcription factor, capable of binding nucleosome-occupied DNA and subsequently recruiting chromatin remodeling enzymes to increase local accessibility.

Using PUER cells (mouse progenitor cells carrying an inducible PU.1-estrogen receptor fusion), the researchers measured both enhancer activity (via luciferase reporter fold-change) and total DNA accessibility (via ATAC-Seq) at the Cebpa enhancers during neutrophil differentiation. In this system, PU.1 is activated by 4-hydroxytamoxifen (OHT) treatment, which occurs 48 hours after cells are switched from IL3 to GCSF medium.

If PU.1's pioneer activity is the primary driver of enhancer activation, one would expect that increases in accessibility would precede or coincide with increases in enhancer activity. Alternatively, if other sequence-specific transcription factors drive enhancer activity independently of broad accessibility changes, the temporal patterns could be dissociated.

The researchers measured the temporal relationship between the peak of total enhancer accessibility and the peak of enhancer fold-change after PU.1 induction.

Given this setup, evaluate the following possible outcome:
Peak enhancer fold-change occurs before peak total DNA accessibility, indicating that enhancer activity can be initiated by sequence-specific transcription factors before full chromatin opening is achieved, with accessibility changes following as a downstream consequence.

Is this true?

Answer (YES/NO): YES